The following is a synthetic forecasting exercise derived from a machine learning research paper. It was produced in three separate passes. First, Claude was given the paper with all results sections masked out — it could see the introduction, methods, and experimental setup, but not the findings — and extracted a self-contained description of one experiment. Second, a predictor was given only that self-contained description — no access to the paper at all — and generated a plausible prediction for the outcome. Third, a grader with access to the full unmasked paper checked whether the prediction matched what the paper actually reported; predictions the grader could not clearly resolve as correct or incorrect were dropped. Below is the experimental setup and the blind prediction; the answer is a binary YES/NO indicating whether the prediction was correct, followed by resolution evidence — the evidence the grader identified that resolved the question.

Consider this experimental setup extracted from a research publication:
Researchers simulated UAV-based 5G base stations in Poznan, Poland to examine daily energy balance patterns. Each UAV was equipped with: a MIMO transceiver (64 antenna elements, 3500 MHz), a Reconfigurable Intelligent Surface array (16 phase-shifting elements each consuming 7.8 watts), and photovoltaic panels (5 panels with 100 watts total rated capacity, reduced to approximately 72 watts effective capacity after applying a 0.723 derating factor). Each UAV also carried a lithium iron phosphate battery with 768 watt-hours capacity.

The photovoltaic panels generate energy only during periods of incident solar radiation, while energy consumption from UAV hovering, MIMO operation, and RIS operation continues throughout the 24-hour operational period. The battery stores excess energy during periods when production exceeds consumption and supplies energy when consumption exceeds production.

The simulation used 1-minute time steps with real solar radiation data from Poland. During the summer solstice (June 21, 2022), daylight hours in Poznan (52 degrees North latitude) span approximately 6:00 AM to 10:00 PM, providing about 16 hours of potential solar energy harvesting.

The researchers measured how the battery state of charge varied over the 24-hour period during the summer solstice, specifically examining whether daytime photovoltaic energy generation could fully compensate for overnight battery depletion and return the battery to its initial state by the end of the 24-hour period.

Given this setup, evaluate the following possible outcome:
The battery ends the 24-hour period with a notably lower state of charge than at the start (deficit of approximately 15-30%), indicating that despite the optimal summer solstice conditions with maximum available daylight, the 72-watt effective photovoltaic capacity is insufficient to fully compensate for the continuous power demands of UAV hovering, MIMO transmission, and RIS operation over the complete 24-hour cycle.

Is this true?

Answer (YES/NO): NO